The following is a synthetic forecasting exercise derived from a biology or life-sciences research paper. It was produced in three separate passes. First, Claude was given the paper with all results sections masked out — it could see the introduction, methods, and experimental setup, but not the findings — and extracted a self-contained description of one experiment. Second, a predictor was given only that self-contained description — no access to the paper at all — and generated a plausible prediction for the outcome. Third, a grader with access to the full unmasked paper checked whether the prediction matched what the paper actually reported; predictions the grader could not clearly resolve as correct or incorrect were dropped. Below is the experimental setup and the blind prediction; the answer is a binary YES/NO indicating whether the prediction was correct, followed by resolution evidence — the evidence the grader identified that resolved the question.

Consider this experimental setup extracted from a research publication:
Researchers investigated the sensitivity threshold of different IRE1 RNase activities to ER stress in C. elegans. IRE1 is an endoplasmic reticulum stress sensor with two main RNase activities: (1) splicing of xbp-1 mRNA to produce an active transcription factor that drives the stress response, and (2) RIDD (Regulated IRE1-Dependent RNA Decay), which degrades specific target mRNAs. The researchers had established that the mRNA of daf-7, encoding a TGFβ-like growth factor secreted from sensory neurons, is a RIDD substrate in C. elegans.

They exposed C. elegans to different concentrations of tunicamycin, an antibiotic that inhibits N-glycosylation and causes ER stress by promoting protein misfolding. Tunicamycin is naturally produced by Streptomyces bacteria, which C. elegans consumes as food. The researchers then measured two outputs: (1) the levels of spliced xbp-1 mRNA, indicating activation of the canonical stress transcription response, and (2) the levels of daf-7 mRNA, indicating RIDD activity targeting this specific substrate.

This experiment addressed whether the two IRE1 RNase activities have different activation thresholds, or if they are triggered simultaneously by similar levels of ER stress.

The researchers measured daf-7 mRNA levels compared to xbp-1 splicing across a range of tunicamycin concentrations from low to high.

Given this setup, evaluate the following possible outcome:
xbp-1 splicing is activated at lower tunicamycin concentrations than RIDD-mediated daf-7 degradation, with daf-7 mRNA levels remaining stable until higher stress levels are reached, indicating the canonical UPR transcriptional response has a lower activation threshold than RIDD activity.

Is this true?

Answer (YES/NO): NO